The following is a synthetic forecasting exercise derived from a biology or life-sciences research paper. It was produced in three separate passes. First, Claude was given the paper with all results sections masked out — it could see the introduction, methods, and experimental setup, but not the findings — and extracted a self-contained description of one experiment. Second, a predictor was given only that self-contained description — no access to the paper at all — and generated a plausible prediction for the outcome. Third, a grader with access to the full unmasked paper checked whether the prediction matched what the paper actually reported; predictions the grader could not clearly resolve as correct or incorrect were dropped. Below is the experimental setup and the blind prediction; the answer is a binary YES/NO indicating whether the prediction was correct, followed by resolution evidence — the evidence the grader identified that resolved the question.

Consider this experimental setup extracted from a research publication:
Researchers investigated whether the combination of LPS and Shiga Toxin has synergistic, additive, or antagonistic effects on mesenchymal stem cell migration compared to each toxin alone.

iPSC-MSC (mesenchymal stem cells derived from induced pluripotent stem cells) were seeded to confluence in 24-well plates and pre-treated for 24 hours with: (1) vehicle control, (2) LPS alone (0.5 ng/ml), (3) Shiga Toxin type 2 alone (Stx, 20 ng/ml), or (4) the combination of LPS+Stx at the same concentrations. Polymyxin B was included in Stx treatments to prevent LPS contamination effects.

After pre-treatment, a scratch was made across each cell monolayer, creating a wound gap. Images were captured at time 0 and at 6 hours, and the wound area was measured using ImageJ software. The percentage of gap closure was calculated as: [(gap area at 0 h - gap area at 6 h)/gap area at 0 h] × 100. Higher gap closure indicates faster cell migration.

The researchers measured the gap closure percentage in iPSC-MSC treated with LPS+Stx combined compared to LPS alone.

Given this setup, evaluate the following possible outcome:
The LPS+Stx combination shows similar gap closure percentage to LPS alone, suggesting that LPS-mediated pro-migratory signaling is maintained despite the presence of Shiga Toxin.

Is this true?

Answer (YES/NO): YES